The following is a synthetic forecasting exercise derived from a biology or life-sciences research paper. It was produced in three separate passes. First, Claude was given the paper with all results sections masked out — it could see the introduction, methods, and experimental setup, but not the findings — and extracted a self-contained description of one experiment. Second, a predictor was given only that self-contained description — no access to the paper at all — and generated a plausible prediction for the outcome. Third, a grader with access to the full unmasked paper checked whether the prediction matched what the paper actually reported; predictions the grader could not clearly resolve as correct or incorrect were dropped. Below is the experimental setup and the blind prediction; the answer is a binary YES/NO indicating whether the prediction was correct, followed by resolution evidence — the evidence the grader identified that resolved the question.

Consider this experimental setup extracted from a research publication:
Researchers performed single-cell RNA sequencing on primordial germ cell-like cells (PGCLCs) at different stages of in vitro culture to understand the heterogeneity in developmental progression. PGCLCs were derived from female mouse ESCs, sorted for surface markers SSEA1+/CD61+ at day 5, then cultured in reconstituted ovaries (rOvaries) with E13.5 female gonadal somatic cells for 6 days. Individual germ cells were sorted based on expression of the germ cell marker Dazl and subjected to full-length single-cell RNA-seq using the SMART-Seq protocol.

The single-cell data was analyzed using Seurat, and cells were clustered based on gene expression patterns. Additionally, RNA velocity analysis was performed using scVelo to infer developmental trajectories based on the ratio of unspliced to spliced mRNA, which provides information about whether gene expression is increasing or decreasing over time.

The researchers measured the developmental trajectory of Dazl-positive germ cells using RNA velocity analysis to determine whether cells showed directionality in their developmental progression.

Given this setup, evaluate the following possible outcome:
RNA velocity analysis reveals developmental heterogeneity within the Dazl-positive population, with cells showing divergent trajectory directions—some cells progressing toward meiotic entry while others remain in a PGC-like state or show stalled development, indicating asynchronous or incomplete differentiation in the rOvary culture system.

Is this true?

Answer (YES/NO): YES